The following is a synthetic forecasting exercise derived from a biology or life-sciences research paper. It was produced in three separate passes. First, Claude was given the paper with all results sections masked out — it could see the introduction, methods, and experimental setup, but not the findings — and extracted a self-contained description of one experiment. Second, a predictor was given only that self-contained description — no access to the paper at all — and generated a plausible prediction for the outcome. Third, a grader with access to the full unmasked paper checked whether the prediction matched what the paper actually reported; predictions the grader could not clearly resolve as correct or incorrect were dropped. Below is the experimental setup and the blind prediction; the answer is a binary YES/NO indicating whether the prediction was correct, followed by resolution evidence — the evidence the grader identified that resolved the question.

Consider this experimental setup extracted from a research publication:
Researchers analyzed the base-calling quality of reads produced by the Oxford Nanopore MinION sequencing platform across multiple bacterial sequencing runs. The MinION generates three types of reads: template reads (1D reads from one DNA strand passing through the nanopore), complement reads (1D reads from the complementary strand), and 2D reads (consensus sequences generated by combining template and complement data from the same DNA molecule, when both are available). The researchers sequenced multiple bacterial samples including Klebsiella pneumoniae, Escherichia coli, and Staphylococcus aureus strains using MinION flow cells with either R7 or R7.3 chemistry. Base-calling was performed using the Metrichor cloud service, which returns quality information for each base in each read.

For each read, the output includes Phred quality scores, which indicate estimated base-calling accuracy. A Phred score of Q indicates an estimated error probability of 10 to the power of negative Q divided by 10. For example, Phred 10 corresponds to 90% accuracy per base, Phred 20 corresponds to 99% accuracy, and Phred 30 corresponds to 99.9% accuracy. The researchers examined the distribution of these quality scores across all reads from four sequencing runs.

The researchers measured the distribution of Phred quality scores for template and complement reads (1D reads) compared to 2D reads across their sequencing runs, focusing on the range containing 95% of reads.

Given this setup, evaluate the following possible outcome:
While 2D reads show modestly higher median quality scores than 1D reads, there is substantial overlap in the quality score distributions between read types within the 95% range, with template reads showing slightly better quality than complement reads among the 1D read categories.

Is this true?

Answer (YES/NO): NO